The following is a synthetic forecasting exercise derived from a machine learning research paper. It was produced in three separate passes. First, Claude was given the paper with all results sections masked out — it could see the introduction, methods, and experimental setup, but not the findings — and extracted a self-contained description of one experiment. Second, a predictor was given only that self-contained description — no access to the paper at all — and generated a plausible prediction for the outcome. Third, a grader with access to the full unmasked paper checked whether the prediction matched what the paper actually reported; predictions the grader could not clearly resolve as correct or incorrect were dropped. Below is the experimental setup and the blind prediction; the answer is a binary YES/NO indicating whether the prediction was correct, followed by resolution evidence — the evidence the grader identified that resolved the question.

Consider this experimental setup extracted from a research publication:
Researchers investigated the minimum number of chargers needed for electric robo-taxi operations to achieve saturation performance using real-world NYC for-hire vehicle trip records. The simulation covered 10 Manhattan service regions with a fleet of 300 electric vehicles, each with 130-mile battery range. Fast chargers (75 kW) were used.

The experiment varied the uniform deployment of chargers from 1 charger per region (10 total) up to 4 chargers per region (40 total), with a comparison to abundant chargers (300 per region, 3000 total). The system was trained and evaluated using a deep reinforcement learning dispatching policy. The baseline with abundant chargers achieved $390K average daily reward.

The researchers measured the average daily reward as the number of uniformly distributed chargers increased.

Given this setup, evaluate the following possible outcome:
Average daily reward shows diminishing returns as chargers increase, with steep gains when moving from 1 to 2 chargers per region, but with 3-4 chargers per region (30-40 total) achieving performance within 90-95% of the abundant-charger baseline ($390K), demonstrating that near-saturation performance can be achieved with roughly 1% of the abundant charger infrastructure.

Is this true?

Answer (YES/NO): NO